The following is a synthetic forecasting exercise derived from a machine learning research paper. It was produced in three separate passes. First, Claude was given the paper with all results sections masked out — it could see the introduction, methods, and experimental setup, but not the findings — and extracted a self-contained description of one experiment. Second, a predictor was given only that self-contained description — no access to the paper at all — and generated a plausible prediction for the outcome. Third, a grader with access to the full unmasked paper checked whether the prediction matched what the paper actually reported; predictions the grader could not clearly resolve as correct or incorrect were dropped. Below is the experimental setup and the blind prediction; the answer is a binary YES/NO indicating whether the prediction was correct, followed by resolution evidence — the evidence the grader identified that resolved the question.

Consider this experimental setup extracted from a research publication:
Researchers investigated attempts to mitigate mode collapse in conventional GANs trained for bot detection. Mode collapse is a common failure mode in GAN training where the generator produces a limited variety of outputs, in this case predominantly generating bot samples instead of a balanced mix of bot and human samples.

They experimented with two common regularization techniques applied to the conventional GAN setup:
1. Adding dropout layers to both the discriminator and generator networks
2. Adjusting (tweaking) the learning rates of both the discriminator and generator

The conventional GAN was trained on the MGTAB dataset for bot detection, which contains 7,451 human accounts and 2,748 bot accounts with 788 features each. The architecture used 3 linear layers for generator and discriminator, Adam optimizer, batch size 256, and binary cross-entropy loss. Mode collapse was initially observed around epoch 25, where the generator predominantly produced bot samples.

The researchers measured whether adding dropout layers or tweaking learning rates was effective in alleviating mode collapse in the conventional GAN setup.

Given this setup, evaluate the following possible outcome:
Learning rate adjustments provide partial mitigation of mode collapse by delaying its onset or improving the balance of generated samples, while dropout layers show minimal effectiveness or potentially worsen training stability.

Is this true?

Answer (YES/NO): NO